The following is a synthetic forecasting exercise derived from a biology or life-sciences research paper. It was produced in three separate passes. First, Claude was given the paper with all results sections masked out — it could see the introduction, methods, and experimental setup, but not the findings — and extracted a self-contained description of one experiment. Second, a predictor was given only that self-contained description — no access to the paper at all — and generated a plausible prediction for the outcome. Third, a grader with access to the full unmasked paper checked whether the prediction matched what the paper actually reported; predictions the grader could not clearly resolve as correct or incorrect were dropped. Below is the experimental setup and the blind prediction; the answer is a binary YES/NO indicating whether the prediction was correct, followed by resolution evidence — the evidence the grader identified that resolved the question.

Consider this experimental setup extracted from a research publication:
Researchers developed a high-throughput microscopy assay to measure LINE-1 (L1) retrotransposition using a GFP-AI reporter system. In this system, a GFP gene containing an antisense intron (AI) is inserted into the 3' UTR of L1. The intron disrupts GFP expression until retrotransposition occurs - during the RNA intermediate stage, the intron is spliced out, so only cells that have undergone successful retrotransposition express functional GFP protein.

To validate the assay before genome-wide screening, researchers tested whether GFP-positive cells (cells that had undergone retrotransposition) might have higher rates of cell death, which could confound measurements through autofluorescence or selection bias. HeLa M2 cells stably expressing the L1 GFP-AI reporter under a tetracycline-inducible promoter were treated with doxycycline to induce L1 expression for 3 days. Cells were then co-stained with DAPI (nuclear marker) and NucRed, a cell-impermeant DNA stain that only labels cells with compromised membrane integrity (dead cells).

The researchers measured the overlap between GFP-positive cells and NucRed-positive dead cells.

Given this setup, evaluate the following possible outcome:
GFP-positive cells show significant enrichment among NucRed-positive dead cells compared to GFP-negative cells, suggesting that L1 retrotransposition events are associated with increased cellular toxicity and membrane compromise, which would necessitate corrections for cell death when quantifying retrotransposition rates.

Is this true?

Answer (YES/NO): NO